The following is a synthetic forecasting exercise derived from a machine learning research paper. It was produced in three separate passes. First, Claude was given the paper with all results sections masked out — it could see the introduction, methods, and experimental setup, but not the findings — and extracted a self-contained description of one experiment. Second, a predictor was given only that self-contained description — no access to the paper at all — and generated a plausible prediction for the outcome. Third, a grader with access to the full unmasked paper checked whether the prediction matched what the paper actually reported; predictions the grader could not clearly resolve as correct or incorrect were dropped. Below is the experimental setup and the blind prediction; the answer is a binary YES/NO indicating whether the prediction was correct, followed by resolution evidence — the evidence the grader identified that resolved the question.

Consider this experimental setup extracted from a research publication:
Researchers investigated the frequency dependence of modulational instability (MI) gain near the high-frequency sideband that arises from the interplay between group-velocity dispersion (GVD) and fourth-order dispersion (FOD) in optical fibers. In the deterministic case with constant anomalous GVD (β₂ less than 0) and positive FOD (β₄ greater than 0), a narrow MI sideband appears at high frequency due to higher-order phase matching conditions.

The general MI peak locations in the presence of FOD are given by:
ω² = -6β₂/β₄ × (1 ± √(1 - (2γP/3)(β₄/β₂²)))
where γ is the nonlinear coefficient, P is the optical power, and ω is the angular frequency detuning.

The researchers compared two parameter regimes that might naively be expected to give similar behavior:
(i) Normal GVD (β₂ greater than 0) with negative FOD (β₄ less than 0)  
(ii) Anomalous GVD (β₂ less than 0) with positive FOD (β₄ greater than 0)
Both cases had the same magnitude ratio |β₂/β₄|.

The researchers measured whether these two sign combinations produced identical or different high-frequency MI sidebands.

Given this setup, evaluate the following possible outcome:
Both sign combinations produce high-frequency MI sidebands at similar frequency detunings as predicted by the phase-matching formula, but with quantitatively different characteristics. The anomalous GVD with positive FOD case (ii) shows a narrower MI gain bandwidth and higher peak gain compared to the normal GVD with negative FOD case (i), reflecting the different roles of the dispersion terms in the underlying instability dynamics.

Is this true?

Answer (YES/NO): NO